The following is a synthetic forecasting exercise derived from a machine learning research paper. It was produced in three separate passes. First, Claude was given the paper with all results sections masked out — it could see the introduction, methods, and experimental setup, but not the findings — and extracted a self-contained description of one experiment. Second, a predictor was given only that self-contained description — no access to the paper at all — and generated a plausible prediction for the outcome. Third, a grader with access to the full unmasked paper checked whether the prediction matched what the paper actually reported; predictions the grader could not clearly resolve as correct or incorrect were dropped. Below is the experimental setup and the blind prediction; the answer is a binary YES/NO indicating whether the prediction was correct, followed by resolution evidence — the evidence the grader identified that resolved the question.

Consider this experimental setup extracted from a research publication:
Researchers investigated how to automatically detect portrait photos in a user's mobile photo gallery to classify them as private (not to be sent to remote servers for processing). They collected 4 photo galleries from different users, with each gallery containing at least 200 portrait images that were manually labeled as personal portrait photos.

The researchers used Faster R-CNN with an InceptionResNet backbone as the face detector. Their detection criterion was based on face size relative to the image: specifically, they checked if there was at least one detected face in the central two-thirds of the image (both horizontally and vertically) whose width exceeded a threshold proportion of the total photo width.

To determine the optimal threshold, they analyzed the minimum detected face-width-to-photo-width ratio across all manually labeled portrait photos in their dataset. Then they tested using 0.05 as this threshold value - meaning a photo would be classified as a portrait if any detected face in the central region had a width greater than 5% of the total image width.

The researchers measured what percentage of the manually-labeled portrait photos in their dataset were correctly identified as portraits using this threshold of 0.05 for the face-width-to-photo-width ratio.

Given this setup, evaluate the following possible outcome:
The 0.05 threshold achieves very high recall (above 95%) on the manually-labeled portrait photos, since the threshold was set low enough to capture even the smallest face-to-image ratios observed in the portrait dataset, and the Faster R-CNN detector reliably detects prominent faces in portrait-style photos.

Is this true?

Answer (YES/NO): YES